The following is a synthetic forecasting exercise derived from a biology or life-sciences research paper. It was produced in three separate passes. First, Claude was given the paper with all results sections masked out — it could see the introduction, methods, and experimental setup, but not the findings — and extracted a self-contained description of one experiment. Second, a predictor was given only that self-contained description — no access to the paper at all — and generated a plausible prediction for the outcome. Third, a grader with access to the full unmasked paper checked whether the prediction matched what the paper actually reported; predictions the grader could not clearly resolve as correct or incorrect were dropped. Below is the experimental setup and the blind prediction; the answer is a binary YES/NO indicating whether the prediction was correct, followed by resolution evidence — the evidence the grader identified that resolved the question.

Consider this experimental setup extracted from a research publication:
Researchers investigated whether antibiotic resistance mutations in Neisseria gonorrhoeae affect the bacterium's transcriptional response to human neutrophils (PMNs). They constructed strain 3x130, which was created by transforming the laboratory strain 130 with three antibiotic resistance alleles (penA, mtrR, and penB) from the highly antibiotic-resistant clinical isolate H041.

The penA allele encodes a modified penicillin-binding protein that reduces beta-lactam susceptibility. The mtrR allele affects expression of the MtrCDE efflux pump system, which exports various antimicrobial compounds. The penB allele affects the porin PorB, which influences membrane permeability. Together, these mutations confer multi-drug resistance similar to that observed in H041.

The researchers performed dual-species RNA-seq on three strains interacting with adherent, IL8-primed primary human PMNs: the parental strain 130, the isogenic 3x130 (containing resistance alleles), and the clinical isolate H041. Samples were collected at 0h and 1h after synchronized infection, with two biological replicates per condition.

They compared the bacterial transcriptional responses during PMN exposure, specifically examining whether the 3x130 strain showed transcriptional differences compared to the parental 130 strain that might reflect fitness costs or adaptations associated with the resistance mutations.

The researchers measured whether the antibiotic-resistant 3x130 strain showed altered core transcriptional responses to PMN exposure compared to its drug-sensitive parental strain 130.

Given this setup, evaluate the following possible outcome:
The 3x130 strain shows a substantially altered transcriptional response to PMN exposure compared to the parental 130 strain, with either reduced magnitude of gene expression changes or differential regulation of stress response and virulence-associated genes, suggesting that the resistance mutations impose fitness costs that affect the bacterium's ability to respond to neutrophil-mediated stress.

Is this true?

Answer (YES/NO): NO